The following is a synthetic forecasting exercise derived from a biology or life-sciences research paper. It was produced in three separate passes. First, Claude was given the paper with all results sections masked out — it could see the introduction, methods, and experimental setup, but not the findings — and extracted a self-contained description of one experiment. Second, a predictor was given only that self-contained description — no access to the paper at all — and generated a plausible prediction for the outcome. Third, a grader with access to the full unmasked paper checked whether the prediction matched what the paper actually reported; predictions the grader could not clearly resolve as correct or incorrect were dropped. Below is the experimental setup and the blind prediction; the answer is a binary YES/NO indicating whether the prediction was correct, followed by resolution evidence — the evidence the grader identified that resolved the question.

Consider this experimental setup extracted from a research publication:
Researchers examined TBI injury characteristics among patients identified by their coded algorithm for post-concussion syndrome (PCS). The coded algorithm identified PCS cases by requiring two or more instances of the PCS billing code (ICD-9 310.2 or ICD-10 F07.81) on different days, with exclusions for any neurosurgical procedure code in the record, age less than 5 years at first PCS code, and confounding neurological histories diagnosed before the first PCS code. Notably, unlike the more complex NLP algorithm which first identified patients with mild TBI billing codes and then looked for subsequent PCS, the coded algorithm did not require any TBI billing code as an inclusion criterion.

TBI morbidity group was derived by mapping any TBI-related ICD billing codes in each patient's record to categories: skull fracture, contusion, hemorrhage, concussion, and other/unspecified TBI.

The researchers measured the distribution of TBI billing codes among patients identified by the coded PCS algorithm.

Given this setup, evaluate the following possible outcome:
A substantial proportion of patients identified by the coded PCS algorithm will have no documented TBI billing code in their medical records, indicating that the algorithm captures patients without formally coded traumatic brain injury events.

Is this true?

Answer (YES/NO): YES